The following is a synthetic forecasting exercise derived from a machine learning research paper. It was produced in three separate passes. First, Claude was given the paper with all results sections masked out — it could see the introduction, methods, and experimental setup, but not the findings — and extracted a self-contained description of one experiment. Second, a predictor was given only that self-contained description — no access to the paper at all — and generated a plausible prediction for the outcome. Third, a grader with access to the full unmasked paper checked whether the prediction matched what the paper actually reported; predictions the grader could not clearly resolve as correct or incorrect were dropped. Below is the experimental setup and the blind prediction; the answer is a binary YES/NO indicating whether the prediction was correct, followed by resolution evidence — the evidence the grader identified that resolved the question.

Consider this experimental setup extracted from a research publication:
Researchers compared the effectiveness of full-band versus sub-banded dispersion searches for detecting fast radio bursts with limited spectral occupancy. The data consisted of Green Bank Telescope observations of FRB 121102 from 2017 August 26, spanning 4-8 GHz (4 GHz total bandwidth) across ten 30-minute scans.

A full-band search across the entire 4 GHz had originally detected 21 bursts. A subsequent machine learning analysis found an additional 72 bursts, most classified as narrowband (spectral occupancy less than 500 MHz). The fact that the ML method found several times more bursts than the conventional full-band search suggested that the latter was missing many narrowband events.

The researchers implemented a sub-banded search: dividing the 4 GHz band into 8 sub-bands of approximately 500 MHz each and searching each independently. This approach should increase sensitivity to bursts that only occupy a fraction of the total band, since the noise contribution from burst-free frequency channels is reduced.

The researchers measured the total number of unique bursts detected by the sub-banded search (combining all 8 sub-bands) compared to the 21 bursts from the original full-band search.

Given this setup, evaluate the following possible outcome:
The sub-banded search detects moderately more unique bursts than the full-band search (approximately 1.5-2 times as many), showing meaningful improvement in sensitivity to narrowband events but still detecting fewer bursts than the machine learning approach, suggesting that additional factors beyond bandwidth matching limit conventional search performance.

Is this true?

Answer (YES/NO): YES